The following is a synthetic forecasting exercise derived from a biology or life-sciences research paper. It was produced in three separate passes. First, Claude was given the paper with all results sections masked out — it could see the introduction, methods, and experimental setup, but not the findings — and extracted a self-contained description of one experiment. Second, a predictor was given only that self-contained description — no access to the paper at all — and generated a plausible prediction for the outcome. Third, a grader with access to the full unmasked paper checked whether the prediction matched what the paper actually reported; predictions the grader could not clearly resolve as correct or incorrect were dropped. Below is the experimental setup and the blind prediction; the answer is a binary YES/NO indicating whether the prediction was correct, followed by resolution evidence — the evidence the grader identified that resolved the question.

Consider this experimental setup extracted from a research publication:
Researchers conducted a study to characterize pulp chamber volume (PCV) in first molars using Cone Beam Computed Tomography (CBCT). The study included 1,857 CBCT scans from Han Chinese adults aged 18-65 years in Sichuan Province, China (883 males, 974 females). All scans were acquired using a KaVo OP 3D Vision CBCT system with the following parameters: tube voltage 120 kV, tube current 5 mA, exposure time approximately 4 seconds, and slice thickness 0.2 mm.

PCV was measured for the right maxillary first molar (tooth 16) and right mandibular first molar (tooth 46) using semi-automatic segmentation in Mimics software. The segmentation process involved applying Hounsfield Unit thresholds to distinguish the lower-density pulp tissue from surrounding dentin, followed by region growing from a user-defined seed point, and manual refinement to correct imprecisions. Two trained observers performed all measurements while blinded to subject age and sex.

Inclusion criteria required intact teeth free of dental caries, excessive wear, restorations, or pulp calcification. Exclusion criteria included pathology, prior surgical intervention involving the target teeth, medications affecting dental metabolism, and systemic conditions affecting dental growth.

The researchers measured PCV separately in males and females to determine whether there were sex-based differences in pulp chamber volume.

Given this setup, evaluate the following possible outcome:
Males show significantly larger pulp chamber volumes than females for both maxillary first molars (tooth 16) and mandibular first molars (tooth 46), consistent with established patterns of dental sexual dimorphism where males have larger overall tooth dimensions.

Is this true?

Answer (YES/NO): YES